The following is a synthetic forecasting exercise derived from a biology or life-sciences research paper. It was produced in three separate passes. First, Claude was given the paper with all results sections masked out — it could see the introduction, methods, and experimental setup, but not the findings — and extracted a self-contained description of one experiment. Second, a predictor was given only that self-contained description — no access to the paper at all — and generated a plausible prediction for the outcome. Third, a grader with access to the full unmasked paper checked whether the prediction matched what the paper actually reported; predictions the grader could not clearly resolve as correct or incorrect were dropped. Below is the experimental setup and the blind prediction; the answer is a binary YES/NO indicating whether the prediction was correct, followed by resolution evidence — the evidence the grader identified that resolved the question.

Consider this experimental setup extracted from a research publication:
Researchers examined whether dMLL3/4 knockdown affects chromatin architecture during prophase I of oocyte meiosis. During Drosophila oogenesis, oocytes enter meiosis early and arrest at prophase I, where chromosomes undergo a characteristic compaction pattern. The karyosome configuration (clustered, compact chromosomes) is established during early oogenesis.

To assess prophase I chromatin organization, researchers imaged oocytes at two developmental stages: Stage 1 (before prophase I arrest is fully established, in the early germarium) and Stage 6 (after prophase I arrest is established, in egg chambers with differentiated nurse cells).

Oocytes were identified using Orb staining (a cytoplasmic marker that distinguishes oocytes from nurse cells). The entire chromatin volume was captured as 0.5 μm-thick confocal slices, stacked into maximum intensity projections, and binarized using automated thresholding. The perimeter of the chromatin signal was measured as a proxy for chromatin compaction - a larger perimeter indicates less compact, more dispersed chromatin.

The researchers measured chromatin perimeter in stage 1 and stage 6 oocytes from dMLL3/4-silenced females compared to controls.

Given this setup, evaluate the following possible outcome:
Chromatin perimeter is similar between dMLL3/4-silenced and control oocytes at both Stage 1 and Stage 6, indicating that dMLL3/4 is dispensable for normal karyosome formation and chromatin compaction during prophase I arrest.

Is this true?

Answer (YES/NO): YES